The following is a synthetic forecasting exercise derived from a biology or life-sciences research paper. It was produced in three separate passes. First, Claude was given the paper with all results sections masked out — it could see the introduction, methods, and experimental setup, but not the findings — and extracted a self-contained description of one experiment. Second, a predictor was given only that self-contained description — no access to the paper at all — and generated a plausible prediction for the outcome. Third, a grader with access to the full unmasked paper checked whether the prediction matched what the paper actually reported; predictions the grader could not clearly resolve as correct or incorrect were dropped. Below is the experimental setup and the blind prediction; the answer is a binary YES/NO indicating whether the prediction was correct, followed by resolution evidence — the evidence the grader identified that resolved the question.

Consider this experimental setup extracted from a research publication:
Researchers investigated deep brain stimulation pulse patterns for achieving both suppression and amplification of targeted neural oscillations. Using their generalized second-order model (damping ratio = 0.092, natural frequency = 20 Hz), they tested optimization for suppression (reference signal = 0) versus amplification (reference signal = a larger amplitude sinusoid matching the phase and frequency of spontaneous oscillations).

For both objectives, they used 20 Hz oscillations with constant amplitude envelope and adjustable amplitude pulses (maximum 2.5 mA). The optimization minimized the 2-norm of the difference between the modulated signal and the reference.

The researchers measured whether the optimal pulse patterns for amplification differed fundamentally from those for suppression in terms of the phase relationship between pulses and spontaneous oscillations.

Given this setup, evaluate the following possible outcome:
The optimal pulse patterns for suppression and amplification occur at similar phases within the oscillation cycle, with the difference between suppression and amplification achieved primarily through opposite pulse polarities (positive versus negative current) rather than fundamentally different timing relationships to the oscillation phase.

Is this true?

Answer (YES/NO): NO